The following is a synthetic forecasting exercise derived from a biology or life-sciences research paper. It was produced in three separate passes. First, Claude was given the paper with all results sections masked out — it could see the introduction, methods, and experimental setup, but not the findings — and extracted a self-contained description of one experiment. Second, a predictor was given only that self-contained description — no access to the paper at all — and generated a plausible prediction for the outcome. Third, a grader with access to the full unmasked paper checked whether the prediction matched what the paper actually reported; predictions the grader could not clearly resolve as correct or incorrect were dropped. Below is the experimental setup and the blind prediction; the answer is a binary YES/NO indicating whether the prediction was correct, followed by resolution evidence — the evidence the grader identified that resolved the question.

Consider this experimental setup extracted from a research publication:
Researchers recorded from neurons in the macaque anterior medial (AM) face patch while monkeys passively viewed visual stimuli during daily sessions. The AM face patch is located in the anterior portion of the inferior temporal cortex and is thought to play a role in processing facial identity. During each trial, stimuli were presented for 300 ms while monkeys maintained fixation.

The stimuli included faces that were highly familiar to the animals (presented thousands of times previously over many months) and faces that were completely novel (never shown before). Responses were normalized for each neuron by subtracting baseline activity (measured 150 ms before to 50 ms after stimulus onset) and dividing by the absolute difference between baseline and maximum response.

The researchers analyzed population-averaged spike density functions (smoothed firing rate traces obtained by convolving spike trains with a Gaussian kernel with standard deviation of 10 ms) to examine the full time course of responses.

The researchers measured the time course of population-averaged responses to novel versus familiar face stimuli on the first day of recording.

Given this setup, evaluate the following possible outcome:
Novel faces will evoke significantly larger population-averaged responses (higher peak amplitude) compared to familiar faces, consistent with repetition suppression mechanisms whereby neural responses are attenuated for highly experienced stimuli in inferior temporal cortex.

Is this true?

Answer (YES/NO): NO